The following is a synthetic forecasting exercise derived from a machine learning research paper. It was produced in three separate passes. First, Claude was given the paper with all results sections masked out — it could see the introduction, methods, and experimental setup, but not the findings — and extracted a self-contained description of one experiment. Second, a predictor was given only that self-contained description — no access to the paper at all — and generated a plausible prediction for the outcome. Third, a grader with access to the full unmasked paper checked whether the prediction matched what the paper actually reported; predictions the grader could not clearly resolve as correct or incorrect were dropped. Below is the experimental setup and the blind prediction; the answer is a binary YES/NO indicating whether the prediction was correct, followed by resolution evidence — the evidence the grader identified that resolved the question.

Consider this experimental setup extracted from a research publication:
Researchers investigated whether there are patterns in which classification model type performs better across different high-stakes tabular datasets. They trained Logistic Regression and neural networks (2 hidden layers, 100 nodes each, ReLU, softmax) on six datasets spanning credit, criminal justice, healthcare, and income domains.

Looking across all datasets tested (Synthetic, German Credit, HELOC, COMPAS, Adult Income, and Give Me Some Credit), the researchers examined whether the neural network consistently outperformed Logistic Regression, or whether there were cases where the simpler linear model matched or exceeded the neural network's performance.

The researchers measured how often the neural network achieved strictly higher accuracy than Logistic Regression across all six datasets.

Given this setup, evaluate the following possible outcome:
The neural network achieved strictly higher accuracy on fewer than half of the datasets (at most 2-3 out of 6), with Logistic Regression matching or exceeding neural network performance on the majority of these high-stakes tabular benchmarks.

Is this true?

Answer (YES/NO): NO